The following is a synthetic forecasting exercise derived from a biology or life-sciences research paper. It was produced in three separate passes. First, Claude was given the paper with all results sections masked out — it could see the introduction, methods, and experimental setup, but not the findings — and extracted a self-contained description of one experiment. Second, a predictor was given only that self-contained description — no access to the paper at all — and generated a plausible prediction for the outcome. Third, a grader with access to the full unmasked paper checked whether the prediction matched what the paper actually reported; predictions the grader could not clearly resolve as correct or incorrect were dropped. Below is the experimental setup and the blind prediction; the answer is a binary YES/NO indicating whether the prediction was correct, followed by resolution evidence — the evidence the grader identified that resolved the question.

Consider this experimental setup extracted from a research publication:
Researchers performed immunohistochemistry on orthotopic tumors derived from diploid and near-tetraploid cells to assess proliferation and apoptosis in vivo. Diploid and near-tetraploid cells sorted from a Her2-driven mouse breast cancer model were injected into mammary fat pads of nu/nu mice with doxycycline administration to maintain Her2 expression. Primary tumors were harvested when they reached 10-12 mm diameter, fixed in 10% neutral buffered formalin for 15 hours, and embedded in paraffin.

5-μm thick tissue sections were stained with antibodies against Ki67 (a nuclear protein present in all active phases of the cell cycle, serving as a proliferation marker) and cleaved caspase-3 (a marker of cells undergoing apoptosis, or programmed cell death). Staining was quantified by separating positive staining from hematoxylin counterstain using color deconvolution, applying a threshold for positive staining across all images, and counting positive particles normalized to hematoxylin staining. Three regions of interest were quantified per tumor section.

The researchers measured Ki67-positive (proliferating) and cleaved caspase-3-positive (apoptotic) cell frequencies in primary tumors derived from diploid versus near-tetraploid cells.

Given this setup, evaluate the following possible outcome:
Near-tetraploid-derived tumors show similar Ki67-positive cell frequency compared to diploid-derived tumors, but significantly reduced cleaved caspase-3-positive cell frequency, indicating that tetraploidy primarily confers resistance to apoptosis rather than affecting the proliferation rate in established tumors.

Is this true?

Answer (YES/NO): NO